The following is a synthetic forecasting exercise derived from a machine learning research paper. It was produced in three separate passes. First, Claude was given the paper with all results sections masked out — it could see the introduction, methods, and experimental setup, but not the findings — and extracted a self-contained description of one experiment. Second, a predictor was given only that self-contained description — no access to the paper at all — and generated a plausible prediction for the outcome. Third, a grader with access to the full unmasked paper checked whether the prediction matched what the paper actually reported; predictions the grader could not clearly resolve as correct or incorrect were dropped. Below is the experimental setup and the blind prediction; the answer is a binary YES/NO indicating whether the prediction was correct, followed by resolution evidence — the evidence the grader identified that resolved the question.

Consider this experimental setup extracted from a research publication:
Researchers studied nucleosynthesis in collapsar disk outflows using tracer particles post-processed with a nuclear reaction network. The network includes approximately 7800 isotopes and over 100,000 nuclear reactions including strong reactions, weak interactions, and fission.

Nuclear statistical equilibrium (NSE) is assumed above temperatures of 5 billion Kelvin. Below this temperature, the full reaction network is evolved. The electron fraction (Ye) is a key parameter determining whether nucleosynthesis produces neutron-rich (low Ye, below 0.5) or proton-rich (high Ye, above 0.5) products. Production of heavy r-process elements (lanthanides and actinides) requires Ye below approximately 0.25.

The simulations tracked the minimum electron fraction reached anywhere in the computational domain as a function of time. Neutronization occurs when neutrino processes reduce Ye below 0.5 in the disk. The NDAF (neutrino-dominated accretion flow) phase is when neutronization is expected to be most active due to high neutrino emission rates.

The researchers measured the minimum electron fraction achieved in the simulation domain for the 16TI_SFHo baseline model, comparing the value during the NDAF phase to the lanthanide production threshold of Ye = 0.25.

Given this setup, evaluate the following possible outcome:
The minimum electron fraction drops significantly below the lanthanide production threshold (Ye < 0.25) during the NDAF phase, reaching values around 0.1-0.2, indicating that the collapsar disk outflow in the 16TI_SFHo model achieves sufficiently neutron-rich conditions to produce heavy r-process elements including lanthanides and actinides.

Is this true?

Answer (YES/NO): NO